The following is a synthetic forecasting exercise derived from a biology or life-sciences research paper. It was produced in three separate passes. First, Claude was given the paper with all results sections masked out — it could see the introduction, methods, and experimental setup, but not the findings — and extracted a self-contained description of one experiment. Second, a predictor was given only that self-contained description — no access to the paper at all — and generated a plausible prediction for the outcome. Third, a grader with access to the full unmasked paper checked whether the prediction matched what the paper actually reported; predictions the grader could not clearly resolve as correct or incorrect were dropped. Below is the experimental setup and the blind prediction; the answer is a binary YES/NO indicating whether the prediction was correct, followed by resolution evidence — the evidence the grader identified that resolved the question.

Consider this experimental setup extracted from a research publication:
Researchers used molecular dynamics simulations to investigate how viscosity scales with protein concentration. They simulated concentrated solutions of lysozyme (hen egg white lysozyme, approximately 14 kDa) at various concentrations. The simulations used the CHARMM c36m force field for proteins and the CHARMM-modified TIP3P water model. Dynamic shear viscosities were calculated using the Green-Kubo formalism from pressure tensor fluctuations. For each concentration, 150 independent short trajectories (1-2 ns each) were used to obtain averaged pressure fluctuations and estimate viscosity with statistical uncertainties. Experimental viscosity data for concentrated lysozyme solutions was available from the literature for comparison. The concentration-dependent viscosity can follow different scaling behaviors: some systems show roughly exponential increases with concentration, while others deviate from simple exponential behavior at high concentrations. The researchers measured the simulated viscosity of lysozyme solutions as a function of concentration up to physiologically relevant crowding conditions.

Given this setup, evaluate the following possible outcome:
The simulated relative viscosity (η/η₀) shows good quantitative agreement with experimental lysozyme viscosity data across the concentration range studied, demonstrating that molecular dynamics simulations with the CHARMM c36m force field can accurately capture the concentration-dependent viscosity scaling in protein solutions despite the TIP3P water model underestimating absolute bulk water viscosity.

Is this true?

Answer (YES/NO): NO